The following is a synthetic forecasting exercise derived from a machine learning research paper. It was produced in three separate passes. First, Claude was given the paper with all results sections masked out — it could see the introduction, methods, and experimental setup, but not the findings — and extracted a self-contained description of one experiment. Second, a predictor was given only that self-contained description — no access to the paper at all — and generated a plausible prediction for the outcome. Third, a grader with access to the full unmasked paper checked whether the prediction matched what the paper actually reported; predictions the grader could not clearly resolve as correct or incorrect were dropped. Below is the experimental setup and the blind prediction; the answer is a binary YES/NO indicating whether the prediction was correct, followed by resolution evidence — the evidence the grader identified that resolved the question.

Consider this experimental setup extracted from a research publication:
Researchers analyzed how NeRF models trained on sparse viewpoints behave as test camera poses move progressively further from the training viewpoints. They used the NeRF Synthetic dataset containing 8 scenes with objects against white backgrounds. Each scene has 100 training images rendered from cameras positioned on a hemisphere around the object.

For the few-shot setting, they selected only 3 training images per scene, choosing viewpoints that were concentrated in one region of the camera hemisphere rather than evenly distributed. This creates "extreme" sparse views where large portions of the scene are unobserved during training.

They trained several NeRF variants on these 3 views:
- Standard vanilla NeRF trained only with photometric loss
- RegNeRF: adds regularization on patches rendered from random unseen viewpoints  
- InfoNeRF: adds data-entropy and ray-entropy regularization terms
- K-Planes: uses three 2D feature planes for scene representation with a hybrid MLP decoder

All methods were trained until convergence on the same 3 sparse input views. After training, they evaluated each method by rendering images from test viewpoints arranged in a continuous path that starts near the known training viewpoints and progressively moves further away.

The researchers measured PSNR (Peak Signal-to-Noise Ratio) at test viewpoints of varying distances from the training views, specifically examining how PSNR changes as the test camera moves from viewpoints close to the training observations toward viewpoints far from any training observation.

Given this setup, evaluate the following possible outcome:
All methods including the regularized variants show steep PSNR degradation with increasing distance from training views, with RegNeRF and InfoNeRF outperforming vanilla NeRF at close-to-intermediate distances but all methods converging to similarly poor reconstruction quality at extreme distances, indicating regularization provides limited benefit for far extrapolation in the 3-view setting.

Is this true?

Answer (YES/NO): NO